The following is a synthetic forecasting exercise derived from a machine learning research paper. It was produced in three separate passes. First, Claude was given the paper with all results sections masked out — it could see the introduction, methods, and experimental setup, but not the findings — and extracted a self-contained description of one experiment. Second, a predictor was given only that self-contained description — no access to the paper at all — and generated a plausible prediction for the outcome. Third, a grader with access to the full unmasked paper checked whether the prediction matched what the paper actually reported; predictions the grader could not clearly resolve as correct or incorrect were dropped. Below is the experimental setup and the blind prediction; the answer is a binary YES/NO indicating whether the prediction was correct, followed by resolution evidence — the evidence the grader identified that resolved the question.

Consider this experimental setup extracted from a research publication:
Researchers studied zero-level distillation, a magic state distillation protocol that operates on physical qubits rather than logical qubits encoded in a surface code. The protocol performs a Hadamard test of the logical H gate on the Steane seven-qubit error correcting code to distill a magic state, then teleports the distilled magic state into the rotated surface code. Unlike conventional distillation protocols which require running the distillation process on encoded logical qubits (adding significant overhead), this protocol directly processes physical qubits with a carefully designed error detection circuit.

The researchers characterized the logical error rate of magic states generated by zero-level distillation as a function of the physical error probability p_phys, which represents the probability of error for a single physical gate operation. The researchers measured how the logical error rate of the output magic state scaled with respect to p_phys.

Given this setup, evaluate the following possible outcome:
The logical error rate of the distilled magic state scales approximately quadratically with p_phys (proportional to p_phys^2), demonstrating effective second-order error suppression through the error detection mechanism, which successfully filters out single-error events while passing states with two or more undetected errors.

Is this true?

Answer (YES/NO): YES